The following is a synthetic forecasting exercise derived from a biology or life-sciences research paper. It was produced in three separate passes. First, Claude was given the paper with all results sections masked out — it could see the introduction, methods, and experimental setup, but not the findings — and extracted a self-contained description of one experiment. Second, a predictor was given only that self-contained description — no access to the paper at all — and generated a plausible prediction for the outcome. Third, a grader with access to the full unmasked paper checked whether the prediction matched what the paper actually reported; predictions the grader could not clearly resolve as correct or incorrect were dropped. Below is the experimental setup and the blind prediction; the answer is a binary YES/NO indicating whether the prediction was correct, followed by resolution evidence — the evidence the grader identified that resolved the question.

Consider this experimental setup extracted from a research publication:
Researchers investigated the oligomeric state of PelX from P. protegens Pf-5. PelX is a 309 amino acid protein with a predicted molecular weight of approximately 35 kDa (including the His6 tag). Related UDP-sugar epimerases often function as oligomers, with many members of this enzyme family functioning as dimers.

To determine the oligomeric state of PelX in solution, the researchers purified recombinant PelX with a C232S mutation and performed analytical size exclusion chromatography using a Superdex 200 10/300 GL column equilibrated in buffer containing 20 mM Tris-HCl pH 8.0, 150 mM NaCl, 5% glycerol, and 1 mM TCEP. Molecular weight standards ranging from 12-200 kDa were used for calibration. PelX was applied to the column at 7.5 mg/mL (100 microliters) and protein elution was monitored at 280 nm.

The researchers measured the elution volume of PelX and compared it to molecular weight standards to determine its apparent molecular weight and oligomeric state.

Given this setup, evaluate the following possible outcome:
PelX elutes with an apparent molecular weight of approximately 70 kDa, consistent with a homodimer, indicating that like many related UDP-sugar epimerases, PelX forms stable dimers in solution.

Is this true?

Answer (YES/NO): YES